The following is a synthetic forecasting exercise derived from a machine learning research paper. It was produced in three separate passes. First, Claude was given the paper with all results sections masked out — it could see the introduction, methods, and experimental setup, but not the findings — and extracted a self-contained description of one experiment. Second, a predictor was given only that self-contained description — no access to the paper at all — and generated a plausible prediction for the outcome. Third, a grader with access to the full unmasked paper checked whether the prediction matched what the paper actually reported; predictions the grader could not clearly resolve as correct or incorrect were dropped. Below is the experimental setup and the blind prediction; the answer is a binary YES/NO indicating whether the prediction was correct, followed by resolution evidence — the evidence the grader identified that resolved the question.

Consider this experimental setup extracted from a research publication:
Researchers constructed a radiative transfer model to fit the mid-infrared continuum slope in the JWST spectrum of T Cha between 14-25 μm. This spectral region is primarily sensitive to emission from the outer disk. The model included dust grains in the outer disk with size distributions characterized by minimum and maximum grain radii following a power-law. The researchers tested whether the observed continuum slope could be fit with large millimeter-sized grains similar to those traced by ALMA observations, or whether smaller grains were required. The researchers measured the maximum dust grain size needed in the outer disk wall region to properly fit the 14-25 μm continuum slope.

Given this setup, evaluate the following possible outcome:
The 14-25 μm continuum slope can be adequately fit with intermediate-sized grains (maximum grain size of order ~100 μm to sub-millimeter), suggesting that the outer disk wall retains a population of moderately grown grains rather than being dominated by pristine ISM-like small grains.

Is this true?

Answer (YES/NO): NO